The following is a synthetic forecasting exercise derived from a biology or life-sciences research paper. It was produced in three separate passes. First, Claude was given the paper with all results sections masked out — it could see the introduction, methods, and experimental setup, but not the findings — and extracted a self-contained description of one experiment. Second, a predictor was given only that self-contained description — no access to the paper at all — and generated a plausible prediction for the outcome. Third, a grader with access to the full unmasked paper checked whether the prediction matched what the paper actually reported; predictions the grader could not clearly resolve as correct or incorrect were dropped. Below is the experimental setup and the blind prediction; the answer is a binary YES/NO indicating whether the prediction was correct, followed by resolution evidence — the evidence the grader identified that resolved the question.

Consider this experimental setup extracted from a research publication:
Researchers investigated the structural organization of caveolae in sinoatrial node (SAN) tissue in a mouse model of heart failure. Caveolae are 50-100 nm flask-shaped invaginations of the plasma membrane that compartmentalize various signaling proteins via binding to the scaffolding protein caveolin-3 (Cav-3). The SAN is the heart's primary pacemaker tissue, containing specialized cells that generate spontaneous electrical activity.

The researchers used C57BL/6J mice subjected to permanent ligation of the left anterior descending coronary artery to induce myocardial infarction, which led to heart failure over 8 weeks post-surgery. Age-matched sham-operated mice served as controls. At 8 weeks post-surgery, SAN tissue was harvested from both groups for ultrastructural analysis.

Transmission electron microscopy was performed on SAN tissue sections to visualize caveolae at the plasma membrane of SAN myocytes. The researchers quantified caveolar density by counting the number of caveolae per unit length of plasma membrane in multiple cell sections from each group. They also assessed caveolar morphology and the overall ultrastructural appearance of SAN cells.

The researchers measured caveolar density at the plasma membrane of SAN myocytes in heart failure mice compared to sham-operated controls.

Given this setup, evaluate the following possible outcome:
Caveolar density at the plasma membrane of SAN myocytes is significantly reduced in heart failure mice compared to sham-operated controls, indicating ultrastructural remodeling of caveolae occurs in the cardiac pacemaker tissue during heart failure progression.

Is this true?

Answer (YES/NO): YES